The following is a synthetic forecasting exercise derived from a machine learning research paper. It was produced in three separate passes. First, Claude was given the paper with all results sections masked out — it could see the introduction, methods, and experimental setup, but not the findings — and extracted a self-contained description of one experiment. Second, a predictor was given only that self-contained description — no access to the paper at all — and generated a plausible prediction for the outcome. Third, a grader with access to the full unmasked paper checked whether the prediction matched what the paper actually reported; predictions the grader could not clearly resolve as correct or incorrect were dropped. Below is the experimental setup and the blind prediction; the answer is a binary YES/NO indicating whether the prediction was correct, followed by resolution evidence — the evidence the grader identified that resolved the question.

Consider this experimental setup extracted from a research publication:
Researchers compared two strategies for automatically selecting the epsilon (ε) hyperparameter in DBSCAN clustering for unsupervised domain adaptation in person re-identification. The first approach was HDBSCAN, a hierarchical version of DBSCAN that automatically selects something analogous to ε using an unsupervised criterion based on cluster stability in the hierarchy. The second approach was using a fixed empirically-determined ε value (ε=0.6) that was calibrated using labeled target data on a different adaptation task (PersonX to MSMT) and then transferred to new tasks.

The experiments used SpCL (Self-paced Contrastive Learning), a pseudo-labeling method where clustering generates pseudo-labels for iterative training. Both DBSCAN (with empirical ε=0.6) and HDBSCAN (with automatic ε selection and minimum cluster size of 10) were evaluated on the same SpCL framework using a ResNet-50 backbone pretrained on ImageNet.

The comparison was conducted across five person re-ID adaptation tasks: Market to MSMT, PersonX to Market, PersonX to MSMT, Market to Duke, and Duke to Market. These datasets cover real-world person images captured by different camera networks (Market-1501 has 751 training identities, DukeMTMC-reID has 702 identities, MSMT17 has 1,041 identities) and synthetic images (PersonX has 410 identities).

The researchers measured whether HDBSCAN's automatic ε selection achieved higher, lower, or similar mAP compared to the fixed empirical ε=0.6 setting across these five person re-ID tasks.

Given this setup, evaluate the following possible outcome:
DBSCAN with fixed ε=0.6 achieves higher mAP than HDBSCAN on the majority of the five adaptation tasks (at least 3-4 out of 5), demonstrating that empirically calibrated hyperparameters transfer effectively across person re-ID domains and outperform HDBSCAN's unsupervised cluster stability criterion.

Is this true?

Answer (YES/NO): YES